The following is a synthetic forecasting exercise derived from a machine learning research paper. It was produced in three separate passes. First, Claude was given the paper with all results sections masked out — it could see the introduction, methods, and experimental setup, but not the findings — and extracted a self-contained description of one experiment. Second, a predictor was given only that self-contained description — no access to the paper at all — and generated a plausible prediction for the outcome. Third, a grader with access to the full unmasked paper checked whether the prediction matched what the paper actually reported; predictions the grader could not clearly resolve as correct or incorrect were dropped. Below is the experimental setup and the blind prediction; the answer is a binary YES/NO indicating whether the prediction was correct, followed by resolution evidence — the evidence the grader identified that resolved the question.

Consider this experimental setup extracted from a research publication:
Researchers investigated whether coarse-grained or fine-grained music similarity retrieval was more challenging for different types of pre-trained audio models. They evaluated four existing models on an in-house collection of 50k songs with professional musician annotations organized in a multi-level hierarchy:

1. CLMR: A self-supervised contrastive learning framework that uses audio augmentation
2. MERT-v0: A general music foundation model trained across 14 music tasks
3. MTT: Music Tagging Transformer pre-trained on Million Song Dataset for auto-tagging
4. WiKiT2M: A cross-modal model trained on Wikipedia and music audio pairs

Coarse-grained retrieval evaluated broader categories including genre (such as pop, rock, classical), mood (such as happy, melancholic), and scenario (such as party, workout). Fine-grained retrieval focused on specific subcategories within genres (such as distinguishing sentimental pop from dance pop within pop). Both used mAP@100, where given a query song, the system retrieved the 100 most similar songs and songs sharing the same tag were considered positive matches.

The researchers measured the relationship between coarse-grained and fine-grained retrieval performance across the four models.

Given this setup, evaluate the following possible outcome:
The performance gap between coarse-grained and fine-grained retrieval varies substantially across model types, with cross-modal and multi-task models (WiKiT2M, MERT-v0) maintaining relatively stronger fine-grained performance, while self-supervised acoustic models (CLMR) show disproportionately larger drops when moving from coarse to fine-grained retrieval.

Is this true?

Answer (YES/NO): NO